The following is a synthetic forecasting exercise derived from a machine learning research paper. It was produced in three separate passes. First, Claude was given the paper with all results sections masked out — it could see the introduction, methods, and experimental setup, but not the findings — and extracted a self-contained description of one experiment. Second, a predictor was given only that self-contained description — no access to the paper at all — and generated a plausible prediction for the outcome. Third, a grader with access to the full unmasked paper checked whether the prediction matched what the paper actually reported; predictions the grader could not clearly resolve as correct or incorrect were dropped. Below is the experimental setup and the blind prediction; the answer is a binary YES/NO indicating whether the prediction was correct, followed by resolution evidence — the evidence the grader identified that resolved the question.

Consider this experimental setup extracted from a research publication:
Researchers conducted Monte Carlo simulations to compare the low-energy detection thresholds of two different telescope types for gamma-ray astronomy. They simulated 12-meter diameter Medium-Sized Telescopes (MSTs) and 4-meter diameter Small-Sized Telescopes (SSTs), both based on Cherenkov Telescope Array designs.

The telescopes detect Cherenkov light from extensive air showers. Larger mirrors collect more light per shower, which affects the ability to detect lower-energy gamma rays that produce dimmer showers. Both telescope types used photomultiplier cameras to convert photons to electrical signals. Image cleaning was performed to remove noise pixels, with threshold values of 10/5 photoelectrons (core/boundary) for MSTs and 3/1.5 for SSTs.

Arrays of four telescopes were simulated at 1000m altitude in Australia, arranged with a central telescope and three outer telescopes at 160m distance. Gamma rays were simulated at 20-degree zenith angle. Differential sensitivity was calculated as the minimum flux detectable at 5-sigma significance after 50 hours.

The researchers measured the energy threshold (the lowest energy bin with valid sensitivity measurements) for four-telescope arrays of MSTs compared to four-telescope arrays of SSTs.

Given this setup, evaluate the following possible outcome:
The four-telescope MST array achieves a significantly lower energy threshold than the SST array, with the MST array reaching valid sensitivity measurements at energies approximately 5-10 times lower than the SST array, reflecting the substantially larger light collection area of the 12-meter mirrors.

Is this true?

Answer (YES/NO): NO